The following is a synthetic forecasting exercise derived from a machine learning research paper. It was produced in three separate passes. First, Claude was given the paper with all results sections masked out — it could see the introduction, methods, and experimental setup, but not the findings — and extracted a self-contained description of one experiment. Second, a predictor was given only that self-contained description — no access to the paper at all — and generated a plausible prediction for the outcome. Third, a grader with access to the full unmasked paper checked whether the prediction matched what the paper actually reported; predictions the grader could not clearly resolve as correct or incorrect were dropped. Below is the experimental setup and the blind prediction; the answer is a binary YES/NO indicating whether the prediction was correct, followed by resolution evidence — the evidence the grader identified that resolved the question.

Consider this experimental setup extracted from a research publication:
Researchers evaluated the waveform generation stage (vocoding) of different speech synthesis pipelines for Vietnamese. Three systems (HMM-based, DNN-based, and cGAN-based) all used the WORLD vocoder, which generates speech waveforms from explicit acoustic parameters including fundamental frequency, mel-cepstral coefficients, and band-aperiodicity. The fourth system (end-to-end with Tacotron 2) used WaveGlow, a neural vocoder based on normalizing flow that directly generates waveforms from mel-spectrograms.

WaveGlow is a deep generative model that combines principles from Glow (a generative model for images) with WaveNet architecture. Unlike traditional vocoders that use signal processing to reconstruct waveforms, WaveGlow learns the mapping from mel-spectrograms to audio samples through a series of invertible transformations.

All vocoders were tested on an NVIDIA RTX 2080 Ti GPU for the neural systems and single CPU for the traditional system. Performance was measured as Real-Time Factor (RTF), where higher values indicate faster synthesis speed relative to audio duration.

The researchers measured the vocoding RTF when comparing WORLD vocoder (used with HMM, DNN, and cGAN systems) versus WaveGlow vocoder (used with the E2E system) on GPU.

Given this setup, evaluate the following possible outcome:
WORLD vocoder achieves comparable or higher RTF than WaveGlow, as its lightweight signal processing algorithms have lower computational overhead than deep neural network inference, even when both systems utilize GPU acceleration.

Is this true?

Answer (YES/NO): NO